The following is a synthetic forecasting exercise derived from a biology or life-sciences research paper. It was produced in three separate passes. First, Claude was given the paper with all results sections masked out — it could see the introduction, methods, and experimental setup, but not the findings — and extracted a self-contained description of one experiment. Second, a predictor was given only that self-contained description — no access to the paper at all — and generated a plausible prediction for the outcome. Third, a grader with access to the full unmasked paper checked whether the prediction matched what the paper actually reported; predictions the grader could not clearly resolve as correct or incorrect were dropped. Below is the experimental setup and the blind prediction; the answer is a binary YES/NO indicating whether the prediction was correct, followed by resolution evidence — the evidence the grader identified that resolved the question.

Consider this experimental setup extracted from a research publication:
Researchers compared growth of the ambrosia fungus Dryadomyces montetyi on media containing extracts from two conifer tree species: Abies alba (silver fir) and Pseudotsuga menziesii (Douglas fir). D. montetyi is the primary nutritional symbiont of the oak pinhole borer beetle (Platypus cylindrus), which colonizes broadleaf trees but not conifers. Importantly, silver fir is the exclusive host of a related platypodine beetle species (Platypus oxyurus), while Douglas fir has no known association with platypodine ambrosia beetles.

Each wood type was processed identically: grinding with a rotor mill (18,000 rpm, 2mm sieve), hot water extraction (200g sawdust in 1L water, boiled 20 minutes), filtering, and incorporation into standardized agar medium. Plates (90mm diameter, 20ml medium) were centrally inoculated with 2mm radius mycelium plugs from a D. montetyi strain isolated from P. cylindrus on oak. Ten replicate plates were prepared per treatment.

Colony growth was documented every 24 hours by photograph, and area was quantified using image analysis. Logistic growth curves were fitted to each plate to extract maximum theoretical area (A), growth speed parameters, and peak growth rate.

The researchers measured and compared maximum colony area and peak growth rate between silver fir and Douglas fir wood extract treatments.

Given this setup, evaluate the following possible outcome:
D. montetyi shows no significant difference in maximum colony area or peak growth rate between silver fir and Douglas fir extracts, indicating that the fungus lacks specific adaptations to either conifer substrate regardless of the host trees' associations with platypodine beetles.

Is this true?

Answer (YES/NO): NO